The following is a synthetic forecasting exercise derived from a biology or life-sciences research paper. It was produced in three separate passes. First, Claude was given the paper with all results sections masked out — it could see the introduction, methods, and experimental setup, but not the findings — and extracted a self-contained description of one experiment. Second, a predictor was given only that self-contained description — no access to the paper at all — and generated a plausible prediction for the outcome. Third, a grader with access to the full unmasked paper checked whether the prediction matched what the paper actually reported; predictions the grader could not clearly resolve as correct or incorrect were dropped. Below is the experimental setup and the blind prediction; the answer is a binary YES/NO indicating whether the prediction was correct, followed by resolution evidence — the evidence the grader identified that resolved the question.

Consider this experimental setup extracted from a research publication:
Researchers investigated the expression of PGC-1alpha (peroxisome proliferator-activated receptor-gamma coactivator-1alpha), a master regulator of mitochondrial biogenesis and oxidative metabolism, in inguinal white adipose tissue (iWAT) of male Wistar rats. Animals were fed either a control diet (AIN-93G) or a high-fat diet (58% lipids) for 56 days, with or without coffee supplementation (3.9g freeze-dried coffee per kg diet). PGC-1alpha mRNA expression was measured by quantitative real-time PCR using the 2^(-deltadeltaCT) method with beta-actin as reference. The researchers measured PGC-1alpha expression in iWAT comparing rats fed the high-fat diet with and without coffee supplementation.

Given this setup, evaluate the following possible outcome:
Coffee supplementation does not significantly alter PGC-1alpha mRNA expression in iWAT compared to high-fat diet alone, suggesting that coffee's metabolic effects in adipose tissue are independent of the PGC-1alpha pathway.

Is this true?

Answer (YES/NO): YES